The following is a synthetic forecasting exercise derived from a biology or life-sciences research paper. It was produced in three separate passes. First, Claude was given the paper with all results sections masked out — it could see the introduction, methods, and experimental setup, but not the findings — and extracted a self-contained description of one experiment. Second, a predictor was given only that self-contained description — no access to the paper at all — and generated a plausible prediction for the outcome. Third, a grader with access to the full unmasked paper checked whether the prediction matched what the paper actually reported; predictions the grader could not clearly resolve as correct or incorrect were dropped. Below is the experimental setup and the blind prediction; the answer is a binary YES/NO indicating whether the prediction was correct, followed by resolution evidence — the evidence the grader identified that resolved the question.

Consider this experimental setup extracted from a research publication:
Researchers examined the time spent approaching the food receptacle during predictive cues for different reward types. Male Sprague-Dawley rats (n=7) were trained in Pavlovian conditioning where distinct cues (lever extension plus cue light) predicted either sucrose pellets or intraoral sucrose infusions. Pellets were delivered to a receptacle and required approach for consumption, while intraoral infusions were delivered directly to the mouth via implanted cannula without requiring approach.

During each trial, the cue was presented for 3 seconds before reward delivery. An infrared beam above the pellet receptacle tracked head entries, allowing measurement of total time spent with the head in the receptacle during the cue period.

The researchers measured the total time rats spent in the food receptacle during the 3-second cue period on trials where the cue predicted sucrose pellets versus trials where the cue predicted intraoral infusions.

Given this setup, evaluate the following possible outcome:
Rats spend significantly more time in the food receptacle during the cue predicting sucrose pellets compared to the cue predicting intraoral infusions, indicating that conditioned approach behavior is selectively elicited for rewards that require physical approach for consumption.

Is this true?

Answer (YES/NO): YES